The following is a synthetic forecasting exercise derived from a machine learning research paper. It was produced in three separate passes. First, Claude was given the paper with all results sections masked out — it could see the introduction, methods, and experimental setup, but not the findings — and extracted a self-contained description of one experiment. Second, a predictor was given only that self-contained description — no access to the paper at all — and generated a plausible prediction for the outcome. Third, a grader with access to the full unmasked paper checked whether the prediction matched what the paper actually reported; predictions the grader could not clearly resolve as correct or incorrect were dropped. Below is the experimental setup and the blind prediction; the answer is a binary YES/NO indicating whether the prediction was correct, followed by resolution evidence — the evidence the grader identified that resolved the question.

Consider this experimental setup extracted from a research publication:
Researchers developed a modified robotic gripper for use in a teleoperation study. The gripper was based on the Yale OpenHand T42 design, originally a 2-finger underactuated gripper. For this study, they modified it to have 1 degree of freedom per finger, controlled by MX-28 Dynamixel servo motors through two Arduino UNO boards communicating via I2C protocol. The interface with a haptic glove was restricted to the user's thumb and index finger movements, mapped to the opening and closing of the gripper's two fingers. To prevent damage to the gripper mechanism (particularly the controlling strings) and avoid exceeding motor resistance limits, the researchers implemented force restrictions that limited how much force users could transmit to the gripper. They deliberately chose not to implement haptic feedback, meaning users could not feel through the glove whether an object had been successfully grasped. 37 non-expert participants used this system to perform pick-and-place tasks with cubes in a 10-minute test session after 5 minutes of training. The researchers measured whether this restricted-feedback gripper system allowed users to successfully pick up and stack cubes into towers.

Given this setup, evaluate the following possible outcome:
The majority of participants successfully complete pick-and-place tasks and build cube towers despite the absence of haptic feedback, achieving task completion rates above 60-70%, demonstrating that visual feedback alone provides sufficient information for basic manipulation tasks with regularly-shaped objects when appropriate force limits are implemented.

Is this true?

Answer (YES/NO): NO